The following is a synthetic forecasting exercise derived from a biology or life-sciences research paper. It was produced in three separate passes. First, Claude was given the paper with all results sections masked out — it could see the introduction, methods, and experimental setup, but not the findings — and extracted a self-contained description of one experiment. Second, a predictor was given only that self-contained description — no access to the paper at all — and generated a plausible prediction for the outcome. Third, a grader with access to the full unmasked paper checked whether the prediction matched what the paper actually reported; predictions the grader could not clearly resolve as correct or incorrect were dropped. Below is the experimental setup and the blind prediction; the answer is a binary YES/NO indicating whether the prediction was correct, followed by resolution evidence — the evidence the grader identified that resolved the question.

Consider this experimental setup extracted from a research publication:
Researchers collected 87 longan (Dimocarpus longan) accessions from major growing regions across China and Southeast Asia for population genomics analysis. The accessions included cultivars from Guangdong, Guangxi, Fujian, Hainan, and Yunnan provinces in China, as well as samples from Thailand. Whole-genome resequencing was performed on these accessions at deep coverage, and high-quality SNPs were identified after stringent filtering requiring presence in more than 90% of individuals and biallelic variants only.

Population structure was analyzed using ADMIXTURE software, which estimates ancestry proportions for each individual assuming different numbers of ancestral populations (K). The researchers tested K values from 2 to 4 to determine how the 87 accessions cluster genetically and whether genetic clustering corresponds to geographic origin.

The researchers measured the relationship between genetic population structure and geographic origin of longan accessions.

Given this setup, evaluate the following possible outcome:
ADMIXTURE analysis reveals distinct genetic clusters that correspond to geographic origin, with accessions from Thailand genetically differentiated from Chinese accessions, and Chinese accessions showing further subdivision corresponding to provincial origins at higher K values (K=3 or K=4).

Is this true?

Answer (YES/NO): NO